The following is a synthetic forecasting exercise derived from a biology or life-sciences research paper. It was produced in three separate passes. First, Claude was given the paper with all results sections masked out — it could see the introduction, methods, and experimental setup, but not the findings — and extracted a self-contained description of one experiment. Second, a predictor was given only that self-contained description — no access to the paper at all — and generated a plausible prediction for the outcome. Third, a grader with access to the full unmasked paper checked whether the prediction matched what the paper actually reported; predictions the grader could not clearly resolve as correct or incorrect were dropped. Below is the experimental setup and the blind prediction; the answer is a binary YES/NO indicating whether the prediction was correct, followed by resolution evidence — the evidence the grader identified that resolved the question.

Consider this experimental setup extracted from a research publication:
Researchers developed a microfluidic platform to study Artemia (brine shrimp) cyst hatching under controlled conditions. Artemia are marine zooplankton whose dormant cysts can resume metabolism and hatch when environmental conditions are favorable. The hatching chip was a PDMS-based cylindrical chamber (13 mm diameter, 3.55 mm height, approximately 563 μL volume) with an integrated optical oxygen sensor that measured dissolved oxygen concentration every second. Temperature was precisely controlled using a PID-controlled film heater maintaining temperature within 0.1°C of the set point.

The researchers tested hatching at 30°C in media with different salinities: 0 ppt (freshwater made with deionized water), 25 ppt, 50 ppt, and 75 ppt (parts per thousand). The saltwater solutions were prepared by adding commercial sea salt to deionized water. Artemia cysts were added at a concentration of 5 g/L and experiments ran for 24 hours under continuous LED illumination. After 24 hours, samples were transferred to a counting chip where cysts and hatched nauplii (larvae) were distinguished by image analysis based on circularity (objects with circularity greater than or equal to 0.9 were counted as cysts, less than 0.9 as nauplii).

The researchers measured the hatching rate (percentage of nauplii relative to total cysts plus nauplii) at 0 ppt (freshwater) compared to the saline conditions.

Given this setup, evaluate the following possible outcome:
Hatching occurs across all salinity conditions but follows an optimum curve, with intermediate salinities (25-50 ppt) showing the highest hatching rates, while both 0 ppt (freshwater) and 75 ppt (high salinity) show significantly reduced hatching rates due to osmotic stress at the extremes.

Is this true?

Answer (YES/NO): NO